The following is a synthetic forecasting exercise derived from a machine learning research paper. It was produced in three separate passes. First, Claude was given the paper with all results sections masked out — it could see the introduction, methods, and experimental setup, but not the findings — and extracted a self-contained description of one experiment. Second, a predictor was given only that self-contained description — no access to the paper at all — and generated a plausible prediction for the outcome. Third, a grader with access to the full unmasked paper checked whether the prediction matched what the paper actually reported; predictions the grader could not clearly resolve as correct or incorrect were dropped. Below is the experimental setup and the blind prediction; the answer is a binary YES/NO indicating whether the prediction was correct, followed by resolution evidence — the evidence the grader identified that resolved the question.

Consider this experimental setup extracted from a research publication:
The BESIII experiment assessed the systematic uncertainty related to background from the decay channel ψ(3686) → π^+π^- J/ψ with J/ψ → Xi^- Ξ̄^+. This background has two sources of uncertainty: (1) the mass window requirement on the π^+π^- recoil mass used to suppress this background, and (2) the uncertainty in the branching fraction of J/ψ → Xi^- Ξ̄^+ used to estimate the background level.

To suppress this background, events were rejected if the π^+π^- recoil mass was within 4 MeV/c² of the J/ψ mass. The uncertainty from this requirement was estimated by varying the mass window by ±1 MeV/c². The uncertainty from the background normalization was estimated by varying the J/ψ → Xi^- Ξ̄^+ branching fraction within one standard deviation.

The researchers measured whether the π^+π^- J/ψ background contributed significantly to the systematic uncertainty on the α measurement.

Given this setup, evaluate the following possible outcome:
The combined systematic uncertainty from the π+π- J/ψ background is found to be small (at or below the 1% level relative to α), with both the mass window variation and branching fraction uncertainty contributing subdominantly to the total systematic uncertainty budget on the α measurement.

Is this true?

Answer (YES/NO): YES